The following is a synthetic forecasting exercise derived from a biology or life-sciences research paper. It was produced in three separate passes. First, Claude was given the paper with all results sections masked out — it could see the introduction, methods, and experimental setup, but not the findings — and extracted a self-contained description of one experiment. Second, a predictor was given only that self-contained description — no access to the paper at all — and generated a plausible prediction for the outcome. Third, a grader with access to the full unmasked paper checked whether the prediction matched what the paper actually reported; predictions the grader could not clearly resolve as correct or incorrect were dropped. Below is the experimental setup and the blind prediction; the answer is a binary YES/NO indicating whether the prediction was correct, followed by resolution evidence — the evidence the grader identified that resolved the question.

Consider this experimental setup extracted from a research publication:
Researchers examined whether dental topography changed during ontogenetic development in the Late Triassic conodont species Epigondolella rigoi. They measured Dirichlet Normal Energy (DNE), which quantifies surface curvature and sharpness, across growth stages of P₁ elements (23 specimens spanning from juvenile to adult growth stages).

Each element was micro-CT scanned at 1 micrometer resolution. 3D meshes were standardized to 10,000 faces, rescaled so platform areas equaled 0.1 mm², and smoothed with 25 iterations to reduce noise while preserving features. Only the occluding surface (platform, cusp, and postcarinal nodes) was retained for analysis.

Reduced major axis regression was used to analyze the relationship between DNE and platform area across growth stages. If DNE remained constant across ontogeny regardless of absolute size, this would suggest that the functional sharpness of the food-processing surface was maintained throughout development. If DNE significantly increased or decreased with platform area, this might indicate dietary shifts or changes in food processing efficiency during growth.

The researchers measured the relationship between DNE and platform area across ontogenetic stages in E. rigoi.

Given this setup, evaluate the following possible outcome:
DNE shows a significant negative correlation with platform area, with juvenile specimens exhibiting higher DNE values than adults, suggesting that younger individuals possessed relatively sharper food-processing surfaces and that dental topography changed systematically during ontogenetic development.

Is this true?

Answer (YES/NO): NO